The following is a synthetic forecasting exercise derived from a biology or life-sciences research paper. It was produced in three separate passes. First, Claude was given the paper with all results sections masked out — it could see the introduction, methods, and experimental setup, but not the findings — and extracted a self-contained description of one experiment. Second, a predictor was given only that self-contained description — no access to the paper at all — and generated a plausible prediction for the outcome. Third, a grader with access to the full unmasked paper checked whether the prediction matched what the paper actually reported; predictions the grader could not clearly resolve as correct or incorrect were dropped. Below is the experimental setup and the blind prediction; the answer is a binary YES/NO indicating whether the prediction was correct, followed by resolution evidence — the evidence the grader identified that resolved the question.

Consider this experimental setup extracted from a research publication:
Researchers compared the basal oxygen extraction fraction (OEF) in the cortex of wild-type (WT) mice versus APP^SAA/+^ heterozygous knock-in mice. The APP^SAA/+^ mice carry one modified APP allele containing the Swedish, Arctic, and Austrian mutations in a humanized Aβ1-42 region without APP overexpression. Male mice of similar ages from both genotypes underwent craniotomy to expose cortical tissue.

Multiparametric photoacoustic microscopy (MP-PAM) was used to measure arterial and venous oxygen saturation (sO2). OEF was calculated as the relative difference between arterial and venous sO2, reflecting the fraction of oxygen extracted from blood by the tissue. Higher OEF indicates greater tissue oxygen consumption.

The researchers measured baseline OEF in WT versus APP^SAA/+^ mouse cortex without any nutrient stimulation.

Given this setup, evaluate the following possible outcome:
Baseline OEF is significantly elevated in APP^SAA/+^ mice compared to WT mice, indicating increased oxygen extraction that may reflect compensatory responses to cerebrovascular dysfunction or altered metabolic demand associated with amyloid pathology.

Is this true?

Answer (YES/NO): NO